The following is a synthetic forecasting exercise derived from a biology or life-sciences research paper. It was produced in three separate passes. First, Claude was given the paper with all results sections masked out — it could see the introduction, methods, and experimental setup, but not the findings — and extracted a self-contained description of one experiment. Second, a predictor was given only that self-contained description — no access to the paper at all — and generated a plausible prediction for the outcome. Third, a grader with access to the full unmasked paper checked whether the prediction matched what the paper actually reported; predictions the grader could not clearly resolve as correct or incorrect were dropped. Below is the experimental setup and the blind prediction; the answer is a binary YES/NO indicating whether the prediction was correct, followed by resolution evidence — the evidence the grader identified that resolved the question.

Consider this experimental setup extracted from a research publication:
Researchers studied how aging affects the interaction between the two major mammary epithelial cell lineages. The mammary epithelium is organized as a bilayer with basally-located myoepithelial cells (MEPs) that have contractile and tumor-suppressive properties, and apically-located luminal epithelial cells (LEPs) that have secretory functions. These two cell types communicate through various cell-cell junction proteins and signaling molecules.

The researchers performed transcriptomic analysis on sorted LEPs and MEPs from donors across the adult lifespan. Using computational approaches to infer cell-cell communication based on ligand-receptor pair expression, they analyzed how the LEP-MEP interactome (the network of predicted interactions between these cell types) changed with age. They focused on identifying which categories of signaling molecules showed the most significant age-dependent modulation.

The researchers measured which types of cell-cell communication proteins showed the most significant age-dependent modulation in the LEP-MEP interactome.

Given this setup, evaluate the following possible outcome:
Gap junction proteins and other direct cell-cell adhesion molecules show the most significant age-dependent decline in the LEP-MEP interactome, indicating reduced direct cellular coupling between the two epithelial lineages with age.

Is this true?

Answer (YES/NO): NO